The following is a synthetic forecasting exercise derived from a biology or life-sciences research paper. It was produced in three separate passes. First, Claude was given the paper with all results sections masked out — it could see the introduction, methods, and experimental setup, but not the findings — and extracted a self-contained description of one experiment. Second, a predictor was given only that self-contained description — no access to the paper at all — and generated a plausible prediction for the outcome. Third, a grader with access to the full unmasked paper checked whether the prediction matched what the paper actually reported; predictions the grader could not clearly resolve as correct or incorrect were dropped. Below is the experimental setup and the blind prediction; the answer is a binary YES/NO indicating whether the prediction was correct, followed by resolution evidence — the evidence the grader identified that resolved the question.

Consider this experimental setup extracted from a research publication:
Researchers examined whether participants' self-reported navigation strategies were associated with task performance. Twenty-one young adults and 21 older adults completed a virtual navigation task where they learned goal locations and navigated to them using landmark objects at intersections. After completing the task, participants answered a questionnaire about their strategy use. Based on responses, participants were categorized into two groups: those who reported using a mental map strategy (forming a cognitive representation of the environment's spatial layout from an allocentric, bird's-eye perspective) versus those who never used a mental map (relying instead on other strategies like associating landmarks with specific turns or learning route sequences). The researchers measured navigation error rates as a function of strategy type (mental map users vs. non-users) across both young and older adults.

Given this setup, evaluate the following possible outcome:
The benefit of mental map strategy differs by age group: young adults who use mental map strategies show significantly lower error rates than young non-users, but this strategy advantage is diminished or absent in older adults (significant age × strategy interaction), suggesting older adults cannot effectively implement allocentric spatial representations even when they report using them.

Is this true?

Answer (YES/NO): NO